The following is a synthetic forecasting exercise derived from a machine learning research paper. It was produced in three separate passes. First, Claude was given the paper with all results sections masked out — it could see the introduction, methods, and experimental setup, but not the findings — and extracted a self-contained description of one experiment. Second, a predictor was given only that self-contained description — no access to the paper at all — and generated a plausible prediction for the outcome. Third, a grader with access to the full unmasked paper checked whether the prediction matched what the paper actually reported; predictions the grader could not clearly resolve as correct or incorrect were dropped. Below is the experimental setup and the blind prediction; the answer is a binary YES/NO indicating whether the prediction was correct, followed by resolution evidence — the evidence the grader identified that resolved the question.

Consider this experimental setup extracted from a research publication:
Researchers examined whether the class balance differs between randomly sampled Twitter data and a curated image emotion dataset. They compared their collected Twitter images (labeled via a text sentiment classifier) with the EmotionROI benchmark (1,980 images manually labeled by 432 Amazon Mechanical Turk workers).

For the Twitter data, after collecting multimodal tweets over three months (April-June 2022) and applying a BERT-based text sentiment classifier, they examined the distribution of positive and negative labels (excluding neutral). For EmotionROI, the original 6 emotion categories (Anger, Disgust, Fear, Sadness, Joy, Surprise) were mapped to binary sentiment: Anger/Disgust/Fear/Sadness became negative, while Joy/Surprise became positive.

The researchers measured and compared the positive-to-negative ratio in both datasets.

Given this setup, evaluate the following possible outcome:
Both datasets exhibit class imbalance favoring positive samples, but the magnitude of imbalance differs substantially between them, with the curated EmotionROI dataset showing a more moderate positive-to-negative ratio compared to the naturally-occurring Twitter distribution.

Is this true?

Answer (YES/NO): NO